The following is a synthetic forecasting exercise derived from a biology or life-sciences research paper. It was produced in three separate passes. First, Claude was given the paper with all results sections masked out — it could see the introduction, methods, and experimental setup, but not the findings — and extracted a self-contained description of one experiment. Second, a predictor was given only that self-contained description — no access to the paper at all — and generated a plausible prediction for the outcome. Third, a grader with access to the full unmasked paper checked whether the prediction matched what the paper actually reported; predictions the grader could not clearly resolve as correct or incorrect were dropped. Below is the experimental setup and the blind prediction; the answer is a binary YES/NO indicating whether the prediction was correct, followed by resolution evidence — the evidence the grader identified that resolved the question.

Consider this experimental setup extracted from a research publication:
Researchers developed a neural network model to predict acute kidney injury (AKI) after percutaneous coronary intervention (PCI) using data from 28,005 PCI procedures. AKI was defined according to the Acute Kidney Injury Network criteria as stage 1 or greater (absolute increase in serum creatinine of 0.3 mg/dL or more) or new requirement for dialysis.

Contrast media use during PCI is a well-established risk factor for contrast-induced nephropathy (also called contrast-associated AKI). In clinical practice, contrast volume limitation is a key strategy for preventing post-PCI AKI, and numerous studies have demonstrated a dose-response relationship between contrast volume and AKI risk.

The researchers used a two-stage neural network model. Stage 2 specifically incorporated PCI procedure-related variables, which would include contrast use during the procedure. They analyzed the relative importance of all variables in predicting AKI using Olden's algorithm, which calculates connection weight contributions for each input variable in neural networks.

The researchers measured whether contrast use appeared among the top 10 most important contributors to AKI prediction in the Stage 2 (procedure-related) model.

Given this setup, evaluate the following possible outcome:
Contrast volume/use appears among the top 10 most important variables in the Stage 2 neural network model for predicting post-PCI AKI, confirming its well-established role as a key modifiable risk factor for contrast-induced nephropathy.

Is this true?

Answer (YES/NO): NO